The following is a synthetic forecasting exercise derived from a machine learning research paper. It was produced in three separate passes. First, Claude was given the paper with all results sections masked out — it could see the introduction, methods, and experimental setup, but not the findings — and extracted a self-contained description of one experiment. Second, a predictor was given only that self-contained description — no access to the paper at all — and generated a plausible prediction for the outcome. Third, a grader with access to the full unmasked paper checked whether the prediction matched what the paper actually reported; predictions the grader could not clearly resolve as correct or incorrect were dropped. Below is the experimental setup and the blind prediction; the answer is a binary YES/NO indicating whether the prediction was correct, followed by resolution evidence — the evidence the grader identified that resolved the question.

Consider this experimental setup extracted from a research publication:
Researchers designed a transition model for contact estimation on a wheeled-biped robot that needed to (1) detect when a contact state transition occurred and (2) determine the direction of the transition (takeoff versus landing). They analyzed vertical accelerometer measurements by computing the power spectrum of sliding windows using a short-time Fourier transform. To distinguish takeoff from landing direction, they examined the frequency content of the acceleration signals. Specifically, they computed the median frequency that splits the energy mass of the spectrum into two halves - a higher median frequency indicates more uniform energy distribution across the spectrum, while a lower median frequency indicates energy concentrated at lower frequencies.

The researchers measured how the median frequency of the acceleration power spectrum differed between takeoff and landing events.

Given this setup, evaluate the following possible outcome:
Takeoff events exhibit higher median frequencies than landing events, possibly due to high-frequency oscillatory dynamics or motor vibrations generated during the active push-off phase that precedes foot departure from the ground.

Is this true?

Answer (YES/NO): NO